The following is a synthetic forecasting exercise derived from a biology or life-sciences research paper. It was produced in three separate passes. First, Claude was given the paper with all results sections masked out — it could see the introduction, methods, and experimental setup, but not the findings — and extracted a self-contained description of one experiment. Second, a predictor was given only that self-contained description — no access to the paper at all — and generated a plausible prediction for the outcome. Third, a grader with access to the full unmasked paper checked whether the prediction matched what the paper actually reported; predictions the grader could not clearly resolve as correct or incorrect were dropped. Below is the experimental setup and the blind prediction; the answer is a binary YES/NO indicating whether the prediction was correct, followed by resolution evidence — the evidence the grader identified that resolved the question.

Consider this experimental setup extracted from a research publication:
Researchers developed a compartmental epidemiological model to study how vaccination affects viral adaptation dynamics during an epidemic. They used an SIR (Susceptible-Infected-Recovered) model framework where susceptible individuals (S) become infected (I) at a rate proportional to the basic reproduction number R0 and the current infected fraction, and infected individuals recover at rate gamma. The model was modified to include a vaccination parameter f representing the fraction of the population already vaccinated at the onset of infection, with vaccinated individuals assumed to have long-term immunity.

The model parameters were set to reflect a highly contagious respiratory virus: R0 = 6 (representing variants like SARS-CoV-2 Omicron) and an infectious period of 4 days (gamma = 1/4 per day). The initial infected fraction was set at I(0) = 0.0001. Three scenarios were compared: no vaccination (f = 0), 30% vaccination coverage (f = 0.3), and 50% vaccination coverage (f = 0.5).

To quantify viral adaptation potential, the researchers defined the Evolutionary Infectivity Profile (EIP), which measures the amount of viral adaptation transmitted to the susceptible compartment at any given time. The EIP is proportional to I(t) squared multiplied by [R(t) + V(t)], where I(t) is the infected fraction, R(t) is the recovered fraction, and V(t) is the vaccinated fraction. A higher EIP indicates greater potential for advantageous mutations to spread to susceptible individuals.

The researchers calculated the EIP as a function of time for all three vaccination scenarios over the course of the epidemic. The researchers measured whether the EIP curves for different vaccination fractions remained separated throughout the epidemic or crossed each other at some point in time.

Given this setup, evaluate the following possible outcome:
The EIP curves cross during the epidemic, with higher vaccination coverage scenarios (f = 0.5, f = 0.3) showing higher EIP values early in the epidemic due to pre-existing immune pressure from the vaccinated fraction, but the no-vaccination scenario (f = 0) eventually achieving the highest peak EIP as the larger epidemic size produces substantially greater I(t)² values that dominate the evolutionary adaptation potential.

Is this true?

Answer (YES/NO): NO